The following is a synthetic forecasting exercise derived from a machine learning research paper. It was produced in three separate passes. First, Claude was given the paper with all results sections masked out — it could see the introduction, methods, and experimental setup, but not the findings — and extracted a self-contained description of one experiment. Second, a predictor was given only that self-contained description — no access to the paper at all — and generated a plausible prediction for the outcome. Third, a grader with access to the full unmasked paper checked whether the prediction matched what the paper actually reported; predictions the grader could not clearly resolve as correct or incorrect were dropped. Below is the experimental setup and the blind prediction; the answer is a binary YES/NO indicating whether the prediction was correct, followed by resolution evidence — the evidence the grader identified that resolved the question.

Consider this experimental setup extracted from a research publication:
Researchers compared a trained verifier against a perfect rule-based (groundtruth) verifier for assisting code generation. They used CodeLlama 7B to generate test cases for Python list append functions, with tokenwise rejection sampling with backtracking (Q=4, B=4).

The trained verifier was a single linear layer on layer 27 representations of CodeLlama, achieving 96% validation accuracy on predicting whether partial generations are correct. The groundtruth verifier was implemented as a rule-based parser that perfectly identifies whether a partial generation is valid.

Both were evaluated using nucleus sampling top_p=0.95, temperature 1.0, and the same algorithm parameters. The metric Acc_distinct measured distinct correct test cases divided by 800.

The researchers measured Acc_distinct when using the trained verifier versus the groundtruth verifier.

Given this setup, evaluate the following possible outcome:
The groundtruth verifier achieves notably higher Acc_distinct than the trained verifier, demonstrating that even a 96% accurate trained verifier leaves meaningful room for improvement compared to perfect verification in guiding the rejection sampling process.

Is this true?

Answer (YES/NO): NO